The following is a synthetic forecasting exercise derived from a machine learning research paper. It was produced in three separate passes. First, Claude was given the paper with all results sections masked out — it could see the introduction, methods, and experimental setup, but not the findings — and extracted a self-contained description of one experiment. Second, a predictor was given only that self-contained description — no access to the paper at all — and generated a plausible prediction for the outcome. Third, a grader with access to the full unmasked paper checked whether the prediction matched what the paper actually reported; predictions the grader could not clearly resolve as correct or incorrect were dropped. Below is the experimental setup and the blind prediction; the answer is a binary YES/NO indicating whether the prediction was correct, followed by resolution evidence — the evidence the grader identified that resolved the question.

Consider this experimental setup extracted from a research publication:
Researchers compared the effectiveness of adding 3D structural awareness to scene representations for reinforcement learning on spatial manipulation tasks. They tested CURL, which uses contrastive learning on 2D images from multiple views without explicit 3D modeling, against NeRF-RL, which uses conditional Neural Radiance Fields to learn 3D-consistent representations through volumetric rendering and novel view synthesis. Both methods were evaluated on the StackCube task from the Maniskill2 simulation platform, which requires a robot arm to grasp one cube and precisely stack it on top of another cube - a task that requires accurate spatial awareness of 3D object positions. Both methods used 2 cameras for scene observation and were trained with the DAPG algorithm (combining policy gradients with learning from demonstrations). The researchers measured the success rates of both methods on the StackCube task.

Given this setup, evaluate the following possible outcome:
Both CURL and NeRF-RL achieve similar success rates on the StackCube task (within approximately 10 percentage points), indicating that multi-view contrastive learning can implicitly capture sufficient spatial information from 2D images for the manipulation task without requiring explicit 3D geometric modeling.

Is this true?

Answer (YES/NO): YES